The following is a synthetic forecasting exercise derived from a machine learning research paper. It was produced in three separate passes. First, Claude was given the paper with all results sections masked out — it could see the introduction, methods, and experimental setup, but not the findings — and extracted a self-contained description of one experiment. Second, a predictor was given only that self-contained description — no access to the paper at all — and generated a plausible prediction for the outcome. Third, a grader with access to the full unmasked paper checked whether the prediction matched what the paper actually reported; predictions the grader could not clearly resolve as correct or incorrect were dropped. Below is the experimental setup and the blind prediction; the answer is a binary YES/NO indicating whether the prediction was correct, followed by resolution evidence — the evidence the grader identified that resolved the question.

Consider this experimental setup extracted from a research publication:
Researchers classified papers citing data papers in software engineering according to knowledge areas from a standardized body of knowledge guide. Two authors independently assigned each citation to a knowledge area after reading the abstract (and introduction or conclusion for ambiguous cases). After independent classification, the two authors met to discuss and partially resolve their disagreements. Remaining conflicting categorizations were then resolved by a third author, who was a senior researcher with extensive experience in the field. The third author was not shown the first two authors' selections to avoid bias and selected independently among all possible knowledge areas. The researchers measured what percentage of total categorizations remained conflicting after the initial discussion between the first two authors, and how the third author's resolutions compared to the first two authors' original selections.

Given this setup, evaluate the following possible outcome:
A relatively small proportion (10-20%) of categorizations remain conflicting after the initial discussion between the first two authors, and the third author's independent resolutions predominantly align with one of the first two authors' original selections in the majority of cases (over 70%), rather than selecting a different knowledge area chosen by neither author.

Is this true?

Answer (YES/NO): NO